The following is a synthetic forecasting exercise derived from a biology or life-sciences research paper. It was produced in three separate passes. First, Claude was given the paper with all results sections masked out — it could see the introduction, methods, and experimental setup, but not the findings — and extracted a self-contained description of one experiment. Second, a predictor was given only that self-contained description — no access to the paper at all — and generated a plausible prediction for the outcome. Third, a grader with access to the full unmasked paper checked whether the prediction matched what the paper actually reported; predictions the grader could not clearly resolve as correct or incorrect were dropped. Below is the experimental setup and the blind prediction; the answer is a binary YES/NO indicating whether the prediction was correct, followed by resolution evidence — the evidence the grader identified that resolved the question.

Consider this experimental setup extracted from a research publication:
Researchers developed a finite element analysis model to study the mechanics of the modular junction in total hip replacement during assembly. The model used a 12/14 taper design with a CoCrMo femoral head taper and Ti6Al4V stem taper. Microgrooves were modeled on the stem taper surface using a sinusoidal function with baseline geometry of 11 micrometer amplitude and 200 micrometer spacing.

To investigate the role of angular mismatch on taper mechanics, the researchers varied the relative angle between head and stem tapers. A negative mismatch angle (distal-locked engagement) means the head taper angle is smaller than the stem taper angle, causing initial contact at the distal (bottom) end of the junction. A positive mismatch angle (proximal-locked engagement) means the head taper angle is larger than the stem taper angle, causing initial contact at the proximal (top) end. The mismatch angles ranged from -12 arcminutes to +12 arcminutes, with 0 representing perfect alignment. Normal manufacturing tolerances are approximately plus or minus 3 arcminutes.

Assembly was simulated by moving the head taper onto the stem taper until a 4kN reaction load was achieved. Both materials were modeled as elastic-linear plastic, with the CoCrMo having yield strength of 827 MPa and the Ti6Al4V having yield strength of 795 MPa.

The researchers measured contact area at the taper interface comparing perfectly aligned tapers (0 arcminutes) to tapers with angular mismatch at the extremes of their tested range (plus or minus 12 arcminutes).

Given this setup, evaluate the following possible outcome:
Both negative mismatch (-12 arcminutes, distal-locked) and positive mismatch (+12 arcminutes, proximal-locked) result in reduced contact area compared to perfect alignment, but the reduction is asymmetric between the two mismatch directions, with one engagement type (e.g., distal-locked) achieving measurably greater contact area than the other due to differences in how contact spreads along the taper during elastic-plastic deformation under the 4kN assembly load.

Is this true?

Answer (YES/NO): NO